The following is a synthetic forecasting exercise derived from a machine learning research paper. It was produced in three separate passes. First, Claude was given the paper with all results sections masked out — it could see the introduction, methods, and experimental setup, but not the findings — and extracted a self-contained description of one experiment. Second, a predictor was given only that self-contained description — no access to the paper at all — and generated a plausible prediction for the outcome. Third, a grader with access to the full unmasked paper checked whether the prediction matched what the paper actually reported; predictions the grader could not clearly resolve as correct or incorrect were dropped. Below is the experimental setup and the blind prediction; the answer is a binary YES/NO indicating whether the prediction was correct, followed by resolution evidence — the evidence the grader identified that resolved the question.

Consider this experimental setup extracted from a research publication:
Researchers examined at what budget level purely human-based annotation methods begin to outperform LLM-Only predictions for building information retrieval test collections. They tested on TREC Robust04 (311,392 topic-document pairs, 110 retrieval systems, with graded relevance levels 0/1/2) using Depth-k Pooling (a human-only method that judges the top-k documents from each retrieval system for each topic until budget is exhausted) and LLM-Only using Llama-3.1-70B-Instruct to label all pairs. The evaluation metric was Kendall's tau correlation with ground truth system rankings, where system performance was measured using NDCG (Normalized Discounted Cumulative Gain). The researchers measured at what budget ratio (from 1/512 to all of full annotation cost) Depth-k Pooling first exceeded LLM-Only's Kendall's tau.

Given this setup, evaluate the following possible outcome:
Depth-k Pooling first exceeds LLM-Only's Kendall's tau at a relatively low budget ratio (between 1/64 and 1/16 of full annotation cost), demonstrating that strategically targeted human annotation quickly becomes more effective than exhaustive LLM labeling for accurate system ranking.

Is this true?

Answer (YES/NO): NO